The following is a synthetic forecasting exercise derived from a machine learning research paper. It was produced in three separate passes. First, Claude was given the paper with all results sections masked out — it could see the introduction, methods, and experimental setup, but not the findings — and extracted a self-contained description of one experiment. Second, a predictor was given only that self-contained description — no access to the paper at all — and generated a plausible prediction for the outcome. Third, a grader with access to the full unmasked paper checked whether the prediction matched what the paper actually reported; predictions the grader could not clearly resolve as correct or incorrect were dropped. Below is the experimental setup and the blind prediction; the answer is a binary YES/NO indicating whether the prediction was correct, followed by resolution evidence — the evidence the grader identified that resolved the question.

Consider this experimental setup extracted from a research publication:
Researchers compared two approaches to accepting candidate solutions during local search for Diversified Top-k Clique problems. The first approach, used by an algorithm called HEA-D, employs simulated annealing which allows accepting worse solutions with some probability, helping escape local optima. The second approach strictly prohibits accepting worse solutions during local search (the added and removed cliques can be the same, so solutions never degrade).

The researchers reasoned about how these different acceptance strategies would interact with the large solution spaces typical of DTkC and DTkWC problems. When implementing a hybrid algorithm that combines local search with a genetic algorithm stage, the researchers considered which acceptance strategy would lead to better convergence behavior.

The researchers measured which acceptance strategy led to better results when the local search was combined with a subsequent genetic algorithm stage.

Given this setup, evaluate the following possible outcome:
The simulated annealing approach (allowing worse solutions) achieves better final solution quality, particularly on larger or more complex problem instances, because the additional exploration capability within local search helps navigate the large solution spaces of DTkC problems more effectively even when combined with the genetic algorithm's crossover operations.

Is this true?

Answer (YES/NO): NO